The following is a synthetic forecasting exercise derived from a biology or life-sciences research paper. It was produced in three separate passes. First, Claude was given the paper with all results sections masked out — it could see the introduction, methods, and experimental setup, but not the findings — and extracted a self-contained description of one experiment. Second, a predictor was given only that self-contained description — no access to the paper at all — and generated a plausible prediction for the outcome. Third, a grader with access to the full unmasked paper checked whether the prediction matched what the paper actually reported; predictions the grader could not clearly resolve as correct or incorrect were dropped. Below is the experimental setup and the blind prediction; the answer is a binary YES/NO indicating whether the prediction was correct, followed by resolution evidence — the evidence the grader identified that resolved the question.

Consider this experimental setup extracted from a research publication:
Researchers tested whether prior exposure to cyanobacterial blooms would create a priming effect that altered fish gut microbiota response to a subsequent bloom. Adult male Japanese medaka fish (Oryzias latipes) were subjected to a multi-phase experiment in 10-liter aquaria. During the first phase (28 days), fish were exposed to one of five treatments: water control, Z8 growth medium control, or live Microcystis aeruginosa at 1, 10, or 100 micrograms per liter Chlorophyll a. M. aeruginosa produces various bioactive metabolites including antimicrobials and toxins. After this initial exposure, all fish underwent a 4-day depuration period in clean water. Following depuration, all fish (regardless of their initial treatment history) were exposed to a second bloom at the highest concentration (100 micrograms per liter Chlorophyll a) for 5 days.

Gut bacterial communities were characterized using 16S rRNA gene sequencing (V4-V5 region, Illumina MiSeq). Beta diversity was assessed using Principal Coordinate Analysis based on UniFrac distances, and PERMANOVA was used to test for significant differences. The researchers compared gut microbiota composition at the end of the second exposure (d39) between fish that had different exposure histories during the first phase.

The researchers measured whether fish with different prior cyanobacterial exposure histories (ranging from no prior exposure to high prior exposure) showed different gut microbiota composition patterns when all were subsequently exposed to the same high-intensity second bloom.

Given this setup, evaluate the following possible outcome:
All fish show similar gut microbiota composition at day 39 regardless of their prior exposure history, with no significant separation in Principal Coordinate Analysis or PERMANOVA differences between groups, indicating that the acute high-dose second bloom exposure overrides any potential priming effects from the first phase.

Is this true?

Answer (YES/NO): YES